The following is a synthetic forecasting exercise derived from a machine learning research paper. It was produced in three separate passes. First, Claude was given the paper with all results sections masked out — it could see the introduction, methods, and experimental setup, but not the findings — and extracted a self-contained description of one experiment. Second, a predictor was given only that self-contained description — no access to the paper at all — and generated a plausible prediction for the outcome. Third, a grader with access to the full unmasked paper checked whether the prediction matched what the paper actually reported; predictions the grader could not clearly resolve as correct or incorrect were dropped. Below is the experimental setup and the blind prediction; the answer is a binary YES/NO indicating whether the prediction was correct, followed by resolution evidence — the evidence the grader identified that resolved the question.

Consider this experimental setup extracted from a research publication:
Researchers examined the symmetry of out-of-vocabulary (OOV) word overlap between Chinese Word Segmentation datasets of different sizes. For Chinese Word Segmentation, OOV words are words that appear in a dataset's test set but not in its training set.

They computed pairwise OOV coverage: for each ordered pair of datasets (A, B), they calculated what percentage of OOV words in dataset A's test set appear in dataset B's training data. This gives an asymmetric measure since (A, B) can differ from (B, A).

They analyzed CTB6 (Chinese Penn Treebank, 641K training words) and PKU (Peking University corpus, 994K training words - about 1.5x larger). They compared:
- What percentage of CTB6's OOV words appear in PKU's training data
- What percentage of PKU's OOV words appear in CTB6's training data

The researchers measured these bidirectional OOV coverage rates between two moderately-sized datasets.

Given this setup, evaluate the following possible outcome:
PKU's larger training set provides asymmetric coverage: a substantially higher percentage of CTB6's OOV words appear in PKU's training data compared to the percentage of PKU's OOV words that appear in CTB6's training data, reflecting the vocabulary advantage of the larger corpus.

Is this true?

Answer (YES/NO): NO